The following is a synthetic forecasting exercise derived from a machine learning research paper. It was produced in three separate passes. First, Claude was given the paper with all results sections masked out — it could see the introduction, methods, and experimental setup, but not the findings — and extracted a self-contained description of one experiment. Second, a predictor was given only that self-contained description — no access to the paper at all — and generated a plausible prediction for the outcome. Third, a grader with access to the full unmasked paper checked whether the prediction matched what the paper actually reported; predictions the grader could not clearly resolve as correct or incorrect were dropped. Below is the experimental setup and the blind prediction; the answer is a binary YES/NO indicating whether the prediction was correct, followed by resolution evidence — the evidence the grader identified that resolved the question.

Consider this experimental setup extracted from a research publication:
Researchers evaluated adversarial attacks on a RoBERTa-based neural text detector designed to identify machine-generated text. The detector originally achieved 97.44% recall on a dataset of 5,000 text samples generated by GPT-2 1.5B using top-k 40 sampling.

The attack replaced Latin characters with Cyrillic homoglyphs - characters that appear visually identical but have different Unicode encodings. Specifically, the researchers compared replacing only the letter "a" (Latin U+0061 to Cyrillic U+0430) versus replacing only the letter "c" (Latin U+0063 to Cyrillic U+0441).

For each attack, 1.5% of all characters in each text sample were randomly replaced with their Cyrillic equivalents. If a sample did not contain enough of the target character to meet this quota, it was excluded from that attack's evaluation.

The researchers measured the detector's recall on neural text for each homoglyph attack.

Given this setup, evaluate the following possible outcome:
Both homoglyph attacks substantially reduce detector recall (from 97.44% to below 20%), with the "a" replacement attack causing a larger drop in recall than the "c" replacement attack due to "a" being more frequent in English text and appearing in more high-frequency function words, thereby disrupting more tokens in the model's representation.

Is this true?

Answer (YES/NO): NO